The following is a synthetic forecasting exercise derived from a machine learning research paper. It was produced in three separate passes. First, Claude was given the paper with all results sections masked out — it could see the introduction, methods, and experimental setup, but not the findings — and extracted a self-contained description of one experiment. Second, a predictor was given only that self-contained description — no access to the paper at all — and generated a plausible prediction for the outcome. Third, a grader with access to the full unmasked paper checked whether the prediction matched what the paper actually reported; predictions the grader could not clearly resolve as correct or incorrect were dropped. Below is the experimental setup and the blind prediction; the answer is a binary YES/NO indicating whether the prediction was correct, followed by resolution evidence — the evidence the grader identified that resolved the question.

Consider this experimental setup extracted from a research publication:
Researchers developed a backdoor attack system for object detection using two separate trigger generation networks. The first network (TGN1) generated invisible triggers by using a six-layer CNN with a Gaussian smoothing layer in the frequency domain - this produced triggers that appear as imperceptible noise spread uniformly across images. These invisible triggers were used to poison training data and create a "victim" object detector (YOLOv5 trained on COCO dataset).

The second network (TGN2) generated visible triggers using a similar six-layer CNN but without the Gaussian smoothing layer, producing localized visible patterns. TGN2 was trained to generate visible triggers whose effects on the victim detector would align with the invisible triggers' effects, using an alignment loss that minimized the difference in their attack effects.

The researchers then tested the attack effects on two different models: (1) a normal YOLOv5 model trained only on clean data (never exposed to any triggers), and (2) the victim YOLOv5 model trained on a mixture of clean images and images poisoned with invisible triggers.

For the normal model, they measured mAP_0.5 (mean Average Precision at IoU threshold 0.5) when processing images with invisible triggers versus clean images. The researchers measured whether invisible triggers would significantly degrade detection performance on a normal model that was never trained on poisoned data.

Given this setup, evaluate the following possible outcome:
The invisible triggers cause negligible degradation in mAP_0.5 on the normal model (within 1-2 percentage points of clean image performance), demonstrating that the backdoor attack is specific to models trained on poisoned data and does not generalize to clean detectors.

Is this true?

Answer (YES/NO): YES